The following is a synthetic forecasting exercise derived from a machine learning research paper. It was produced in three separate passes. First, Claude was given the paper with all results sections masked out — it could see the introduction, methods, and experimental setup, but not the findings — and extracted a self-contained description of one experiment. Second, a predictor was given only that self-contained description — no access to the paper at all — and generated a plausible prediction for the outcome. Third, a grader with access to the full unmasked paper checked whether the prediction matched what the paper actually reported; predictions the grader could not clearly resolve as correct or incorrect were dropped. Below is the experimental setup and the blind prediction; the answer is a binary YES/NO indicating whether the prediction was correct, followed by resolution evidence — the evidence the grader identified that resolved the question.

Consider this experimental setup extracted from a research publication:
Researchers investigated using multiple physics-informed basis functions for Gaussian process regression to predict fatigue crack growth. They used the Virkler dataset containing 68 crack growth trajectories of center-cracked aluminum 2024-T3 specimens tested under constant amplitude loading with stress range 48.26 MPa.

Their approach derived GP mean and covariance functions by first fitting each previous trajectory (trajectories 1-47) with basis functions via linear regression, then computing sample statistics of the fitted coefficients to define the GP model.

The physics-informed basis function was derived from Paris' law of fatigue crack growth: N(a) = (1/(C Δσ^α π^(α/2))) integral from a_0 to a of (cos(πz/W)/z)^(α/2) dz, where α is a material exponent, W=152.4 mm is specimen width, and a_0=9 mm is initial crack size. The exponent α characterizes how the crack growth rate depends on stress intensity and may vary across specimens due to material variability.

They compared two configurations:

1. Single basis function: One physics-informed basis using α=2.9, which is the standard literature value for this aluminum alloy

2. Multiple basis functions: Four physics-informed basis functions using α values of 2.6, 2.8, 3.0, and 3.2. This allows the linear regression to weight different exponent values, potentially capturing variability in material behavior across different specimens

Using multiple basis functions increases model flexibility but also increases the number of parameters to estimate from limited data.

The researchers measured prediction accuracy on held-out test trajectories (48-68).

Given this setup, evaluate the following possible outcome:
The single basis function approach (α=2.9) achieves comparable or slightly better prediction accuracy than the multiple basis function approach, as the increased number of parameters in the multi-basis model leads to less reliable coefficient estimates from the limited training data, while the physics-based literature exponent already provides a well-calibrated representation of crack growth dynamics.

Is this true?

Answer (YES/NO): NO